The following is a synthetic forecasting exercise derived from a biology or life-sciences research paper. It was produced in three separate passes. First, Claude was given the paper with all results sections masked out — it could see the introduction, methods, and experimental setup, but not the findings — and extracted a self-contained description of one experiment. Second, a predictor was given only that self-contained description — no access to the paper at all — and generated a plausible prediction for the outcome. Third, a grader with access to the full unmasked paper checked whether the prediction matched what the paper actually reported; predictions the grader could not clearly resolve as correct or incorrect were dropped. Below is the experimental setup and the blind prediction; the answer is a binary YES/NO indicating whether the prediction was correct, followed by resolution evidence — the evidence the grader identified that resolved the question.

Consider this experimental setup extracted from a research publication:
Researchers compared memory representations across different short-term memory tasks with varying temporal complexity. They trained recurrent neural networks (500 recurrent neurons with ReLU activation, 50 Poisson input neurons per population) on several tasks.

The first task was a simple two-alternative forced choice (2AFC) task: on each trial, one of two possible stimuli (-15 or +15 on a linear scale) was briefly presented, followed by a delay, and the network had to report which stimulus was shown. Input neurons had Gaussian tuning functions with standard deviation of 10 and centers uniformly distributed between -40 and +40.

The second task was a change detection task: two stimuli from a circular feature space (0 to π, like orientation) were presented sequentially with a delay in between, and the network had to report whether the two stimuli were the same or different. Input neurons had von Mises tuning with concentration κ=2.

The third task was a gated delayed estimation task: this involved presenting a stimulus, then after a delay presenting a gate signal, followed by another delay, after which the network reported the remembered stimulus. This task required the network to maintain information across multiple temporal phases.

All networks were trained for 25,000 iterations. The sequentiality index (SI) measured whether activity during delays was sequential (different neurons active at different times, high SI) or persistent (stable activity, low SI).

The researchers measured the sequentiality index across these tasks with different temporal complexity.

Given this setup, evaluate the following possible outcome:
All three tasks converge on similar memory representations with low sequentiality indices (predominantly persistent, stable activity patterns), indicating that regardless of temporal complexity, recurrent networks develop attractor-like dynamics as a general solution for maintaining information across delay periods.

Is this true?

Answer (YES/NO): NO